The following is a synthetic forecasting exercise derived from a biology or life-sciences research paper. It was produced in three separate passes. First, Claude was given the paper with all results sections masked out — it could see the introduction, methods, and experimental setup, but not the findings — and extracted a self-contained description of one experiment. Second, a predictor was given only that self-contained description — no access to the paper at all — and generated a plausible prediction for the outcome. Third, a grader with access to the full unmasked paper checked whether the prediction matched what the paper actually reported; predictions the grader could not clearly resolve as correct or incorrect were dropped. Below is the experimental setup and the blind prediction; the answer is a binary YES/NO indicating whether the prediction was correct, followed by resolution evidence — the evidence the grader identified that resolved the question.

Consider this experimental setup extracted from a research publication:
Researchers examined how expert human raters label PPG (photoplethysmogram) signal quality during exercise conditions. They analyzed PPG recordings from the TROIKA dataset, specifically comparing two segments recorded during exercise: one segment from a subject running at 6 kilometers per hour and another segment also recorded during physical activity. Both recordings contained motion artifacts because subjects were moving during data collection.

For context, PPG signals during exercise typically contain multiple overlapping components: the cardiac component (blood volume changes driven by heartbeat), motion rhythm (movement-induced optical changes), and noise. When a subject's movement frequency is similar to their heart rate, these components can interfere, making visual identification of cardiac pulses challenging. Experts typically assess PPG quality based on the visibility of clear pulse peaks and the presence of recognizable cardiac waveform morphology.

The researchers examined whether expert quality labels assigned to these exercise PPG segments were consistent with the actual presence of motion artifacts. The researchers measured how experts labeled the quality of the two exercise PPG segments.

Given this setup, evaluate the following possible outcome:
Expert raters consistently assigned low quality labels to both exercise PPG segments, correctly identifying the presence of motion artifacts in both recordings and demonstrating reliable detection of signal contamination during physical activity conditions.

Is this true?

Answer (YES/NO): NO